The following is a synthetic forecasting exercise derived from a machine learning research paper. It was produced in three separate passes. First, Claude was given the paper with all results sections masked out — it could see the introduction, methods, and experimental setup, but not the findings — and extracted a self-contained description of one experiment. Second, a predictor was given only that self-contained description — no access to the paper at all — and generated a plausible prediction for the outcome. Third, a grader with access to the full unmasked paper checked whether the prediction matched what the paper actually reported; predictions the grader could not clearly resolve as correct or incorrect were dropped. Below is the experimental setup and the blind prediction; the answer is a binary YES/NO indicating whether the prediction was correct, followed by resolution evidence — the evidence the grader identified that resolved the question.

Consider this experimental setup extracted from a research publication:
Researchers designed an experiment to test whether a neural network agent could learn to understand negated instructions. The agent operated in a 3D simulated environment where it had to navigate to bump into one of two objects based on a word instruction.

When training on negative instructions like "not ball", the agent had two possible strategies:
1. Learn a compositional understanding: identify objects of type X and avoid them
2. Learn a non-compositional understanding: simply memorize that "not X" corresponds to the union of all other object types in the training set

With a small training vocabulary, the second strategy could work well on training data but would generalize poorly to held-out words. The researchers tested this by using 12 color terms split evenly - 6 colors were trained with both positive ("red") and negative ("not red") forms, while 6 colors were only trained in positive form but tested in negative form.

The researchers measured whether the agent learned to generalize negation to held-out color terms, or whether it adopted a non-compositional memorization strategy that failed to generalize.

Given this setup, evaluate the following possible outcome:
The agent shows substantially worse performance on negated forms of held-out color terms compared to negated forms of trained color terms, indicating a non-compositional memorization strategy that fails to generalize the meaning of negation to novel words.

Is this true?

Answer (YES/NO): YES